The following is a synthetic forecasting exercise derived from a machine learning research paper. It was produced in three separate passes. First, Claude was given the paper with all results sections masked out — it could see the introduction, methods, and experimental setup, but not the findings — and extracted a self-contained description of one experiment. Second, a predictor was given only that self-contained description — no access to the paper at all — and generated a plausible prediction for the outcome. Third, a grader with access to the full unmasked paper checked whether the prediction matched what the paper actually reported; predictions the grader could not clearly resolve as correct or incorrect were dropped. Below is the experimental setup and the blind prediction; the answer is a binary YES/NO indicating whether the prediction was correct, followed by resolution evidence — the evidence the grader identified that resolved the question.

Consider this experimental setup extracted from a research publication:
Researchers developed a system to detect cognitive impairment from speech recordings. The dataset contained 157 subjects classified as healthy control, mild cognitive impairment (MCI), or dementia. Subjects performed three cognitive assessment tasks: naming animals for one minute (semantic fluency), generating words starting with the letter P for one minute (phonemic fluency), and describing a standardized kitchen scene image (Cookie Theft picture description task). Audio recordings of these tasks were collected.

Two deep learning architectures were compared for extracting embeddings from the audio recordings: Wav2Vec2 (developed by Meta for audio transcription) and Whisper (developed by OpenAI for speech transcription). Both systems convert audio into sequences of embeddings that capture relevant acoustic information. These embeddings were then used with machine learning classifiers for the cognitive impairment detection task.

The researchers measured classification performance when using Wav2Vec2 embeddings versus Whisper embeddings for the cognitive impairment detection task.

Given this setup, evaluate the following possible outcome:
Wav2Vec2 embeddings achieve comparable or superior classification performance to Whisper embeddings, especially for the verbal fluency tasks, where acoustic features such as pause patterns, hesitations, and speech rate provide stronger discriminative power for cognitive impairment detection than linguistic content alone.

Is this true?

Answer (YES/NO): NO